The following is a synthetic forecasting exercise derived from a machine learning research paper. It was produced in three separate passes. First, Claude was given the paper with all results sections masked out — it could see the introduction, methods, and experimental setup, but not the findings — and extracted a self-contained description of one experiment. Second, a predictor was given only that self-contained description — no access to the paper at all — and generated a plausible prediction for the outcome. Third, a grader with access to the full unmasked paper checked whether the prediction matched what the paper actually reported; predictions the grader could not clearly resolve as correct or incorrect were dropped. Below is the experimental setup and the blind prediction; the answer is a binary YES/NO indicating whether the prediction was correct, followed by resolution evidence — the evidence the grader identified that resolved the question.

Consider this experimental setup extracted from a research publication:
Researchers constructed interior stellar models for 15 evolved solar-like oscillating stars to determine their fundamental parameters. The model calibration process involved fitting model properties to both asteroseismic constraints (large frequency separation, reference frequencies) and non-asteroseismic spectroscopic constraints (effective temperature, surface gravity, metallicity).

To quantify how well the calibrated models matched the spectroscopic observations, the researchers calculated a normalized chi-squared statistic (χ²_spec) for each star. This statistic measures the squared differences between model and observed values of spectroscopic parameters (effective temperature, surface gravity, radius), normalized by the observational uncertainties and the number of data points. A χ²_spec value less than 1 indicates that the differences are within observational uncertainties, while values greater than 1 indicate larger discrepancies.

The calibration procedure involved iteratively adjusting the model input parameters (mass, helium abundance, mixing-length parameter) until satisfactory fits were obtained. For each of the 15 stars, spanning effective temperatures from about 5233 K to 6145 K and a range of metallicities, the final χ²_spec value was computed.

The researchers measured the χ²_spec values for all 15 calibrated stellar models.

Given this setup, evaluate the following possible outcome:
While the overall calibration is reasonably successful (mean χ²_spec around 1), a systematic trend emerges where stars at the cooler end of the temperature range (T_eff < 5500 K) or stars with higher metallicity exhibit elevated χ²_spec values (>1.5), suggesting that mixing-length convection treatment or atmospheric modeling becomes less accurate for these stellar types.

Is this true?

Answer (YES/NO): NO